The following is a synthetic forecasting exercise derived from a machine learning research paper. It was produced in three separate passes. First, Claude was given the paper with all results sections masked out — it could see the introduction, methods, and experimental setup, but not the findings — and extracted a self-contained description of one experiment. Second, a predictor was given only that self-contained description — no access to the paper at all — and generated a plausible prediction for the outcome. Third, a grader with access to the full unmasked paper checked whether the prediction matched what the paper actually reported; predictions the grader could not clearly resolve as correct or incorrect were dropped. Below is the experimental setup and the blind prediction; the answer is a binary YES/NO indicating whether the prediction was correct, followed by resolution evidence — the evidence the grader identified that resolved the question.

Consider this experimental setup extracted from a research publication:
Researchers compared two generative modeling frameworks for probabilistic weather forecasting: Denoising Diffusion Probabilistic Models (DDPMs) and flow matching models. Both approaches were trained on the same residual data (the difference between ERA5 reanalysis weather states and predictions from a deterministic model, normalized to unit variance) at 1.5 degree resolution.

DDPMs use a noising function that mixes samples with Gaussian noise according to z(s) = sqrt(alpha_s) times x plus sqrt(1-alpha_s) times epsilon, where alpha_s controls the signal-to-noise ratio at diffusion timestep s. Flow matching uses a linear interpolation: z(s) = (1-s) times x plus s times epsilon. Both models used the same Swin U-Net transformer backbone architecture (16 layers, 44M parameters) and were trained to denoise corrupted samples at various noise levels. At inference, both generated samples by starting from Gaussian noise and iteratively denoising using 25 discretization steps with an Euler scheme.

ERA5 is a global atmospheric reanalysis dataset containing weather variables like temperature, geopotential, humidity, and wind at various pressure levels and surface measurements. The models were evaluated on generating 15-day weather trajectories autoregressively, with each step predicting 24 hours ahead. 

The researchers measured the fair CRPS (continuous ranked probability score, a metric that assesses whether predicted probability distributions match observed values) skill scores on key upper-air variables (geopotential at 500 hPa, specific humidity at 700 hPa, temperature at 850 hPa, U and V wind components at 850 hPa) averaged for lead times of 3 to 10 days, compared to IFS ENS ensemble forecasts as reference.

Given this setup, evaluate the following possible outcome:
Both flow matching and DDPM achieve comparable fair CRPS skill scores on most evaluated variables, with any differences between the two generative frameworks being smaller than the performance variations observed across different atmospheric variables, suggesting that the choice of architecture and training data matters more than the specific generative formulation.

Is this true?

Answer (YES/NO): NO